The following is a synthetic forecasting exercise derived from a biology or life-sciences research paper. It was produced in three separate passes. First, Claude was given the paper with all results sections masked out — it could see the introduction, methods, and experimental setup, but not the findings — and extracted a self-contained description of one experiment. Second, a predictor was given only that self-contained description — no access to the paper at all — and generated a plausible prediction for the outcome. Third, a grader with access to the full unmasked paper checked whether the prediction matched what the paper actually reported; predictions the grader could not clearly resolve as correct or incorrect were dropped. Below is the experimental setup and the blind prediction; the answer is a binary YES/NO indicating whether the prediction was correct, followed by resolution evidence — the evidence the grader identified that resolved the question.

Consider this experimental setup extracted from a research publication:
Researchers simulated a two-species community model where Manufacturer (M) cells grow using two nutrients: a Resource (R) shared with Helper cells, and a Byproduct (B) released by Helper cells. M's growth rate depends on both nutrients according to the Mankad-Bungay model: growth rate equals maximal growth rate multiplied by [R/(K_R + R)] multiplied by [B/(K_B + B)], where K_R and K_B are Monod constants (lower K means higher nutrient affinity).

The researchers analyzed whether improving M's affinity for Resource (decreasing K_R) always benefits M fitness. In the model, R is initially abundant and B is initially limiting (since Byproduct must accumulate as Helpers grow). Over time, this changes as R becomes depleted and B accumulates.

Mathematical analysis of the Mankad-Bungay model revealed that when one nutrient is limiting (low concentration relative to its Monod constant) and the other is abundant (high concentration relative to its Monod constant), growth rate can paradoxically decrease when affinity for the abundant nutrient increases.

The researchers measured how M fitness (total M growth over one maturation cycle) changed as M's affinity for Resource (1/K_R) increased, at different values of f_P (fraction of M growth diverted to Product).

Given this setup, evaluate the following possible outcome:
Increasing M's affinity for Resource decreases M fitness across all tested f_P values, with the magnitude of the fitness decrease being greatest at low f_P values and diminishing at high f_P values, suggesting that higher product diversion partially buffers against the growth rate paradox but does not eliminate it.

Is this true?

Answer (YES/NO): NO